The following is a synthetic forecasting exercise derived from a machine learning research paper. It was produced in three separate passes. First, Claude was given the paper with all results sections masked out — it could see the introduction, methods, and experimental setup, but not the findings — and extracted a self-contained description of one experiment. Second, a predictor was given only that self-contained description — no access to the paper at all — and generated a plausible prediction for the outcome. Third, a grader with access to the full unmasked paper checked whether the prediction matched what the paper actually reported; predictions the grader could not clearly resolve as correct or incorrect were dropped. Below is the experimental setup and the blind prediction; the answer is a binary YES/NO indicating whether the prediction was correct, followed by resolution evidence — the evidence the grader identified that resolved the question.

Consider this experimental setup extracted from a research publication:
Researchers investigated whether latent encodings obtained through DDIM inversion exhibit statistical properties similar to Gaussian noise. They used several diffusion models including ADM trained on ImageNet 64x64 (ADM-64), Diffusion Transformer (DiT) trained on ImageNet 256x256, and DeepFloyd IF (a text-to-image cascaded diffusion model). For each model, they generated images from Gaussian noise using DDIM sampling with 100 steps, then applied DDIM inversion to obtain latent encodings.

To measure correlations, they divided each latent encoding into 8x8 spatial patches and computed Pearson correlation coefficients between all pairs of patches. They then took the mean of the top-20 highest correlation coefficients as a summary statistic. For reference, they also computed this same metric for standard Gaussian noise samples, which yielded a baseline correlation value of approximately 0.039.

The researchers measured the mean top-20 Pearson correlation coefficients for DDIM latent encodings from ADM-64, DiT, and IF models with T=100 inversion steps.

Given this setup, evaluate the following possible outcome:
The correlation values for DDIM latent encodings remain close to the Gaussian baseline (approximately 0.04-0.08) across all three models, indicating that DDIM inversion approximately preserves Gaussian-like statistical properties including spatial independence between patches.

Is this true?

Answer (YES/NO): NO